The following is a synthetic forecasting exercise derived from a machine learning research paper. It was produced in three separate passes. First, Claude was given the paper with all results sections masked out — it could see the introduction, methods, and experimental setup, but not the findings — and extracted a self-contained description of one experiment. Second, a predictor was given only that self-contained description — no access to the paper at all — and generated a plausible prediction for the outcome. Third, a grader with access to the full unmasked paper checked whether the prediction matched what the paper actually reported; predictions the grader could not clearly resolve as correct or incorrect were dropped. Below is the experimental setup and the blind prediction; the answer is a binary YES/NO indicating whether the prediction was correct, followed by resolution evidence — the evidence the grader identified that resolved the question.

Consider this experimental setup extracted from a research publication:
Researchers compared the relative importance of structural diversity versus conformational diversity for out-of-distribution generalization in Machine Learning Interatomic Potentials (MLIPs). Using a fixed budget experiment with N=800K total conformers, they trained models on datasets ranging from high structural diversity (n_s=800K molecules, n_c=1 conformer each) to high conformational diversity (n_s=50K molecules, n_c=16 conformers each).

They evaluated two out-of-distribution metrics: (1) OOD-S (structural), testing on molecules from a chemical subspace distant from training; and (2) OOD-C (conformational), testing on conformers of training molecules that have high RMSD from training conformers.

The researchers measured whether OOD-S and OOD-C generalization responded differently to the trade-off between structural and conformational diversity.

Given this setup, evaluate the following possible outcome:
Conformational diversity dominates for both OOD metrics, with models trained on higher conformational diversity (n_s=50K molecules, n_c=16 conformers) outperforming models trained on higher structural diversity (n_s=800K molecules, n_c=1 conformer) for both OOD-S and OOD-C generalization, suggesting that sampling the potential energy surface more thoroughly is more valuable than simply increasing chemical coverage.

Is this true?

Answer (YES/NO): NO